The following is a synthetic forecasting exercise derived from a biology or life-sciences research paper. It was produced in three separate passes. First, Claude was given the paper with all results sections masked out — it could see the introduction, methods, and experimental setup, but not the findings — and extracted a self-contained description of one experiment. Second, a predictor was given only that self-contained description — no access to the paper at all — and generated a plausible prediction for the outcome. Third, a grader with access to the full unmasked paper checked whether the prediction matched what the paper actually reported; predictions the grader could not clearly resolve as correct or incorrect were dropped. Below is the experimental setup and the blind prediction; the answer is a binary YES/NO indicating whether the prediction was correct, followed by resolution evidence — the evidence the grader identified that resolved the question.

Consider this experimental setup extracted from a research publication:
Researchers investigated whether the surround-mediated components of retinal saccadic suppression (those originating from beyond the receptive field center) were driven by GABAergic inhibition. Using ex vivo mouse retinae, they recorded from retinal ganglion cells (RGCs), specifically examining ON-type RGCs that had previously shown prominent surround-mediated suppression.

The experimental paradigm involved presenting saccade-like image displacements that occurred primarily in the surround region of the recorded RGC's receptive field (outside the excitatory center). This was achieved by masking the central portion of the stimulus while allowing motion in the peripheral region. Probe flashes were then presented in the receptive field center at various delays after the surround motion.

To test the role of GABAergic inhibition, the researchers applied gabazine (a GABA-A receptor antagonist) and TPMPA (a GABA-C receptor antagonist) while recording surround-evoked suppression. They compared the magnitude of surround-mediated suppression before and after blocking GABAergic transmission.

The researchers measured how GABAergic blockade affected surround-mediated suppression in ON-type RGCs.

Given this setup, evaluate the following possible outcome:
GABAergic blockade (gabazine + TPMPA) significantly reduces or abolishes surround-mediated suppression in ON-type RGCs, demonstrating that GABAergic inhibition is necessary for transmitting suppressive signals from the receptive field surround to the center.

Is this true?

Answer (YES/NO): YES